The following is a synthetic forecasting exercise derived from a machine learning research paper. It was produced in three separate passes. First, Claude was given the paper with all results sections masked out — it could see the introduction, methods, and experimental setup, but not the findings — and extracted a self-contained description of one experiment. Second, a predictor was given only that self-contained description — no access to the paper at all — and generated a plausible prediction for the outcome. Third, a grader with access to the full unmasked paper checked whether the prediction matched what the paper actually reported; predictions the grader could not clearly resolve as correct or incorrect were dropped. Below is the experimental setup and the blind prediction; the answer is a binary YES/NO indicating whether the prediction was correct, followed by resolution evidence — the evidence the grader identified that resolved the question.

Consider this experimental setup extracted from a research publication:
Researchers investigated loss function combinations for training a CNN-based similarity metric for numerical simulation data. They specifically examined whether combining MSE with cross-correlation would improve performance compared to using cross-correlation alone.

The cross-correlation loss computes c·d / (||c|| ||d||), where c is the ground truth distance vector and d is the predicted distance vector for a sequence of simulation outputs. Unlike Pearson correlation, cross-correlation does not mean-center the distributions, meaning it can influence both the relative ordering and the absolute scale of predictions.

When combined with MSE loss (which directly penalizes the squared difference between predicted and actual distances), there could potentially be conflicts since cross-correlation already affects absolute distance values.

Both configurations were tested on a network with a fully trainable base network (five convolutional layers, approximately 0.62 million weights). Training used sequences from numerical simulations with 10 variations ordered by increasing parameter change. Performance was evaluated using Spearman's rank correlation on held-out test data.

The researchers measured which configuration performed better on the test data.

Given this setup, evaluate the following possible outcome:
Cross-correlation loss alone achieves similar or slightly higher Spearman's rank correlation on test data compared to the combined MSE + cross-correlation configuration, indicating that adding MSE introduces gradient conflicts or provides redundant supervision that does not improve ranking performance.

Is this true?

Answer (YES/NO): YES